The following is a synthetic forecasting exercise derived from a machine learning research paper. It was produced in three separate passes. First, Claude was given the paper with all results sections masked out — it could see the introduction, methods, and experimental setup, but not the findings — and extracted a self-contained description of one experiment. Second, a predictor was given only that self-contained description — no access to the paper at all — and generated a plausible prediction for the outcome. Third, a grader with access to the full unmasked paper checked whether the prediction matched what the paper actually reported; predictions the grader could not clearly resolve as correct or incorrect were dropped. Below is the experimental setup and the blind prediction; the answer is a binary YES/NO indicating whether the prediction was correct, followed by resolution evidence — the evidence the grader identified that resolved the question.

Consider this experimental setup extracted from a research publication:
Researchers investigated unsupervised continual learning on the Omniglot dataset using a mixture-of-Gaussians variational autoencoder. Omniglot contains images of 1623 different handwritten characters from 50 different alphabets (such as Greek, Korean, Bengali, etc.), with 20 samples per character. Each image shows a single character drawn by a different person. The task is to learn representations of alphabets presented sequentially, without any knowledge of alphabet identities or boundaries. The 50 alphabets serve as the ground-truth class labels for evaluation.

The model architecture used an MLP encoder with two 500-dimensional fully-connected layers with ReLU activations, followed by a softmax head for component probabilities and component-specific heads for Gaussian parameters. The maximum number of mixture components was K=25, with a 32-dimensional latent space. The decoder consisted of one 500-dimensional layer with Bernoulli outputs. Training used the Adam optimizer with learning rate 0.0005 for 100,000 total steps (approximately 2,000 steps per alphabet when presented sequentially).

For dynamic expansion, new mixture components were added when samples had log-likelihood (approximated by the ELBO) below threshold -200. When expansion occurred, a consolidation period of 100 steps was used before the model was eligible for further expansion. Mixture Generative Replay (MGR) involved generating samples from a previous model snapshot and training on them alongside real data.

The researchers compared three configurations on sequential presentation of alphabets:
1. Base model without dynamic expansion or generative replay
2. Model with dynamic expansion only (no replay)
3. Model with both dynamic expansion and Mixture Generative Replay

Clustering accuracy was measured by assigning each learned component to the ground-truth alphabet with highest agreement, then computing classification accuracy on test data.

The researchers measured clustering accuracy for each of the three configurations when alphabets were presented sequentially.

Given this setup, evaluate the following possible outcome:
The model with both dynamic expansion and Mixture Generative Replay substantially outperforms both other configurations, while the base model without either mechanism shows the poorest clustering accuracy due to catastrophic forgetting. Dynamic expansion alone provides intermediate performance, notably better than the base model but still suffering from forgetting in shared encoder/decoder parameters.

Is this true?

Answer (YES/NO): NO